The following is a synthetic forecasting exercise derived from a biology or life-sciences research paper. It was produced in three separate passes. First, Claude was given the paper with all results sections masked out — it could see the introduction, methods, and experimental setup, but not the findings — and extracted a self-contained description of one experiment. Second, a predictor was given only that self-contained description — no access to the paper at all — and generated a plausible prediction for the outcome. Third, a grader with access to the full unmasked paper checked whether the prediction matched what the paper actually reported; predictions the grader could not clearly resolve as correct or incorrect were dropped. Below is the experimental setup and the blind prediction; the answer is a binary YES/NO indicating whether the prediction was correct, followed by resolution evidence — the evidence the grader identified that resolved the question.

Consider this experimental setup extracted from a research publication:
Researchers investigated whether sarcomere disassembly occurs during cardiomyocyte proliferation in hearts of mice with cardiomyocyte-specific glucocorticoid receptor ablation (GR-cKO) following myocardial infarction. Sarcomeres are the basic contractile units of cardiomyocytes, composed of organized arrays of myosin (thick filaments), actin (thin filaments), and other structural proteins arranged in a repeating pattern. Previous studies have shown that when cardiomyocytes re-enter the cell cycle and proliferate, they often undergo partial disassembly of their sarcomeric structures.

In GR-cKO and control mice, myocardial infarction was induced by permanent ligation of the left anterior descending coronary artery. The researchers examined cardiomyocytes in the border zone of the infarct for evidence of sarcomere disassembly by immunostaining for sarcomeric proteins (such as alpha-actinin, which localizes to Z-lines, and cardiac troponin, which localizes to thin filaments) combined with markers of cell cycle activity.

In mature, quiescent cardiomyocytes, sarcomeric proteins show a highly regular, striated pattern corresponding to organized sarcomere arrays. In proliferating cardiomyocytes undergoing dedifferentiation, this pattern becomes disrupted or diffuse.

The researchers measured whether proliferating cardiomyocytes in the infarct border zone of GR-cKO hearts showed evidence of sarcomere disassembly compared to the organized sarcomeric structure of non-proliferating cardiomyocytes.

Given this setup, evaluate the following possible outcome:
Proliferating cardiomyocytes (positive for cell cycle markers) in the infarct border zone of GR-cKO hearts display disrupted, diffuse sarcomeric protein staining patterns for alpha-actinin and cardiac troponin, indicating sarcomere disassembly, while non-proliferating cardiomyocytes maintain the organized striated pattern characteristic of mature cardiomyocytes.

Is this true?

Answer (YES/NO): NO